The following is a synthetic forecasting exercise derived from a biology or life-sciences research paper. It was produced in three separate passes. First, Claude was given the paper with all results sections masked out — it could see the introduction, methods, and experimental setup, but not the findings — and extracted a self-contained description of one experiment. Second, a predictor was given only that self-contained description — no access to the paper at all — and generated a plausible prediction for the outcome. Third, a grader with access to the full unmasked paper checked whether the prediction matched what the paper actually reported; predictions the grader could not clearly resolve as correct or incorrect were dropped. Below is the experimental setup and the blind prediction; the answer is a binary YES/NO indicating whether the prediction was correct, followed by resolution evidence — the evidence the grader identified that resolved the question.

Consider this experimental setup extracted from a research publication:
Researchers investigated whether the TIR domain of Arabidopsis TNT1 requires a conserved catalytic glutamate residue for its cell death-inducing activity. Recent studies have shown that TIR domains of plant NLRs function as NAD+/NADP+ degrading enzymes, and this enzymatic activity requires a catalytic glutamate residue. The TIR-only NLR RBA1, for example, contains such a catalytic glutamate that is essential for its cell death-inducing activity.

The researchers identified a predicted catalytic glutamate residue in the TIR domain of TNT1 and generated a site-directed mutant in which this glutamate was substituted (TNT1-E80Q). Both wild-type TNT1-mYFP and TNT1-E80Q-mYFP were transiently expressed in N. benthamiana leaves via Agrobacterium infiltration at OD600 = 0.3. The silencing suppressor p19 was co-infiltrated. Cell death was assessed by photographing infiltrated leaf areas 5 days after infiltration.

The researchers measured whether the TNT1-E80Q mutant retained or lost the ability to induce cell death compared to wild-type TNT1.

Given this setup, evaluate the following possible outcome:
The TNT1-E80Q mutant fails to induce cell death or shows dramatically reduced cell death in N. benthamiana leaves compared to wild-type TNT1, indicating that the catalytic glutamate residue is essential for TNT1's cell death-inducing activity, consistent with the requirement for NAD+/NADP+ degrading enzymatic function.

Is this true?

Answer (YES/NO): YES